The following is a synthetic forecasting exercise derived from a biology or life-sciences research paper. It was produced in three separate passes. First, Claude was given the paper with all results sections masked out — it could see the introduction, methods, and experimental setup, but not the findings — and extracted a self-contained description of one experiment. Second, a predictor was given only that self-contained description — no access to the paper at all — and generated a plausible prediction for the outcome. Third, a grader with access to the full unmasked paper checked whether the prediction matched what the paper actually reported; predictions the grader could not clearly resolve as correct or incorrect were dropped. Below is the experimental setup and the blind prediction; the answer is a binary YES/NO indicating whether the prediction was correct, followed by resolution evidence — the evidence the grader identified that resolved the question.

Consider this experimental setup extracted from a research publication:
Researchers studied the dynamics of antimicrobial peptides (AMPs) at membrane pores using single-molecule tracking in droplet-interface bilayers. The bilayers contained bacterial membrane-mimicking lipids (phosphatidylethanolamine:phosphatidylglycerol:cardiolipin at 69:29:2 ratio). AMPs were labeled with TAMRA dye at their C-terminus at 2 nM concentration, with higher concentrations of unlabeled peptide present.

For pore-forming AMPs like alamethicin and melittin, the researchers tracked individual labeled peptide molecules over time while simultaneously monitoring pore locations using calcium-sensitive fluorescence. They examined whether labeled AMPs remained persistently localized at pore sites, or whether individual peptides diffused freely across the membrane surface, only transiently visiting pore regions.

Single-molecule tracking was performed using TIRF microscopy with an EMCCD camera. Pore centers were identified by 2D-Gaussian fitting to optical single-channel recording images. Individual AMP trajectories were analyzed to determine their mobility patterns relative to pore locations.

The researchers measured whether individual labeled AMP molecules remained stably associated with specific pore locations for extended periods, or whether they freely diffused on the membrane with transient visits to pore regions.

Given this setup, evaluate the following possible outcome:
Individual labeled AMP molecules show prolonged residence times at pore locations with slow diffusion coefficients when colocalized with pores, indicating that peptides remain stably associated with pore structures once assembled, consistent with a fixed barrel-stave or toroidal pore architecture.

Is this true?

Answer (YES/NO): NO